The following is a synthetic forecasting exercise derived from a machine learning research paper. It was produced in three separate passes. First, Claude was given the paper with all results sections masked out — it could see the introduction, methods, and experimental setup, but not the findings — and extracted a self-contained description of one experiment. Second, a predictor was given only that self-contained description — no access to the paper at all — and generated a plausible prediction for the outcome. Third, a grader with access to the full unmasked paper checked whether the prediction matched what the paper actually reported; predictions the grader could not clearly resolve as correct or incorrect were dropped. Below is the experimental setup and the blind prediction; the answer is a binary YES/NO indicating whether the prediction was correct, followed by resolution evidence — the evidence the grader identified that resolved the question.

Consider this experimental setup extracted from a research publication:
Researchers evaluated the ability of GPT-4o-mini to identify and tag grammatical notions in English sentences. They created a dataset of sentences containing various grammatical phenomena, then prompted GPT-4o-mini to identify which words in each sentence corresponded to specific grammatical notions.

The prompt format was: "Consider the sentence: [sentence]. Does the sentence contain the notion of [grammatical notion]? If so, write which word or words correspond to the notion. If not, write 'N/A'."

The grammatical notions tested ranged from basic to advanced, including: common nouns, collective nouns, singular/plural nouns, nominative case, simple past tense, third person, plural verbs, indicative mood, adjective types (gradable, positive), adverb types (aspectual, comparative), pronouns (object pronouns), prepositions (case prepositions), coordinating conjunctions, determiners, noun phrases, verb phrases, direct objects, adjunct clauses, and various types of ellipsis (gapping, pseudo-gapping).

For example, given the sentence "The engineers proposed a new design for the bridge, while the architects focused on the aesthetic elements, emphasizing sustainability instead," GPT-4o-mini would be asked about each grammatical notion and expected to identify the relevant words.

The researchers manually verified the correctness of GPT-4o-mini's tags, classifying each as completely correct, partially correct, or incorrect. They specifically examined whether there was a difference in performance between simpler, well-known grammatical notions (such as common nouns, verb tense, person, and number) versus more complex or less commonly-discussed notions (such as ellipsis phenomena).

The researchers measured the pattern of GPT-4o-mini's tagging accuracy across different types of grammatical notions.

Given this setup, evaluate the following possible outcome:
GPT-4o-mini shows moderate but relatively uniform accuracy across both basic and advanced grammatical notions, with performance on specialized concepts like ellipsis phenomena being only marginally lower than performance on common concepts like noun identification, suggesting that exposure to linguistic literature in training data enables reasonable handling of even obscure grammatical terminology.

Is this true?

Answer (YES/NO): NO